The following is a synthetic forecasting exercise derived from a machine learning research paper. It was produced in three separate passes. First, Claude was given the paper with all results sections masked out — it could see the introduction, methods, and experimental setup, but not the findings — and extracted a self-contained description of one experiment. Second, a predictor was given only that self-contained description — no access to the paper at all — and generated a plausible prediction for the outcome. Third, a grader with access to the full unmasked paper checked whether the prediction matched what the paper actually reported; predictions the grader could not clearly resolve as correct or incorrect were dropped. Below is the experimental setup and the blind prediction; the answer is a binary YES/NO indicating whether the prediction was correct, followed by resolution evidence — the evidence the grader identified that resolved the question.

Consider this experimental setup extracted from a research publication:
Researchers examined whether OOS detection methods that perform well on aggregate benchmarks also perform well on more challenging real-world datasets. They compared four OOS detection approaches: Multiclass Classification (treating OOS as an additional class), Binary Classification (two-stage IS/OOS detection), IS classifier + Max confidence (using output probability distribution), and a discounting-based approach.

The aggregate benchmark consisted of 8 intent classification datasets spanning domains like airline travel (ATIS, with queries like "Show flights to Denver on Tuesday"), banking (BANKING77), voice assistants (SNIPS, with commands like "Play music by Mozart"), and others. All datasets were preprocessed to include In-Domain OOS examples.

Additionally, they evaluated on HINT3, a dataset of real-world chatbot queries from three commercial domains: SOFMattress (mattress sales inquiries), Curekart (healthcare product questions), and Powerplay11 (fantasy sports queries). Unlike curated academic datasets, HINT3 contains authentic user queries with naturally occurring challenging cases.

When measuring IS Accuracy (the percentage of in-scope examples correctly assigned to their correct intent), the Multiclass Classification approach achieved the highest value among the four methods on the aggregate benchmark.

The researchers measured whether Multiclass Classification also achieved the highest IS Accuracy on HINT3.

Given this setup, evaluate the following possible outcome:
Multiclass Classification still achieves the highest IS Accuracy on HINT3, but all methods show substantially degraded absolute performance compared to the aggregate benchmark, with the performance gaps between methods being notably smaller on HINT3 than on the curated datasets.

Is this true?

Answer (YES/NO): NO